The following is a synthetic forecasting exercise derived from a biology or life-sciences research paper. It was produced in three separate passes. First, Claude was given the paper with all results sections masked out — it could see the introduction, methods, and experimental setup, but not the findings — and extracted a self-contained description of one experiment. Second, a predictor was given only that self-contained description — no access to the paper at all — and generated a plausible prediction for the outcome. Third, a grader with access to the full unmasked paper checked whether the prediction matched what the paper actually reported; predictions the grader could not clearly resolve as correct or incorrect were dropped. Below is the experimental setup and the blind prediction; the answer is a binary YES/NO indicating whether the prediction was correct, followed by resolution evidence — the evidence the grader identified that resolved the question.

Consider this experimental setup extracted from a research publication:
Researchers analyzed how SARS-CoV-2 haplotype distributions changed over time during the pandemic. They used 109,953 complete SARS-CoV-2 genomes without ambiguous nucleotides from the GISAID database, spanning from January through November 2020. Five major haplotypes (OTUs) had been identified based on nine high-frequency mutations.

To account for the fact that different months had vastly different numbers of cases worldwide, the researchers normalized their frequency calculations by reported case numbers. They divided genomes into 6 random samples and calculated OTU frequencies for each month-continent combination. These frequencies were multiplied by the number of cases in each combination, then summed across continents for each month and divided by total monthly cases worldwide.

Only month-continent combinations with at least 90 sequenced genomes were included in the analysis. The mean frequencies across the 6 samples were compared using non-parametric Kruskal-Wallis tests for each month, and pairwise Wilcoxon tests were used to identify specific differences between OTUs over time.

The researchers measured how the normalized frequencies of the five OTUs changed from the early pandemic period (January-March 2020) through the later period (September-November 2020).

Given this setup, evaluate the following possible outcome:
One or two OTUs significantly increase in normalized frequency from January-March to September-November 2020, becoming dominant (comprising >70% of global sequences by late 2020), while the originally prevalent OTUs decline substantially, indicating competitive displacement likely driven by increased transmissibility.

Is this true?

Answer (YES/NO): NO